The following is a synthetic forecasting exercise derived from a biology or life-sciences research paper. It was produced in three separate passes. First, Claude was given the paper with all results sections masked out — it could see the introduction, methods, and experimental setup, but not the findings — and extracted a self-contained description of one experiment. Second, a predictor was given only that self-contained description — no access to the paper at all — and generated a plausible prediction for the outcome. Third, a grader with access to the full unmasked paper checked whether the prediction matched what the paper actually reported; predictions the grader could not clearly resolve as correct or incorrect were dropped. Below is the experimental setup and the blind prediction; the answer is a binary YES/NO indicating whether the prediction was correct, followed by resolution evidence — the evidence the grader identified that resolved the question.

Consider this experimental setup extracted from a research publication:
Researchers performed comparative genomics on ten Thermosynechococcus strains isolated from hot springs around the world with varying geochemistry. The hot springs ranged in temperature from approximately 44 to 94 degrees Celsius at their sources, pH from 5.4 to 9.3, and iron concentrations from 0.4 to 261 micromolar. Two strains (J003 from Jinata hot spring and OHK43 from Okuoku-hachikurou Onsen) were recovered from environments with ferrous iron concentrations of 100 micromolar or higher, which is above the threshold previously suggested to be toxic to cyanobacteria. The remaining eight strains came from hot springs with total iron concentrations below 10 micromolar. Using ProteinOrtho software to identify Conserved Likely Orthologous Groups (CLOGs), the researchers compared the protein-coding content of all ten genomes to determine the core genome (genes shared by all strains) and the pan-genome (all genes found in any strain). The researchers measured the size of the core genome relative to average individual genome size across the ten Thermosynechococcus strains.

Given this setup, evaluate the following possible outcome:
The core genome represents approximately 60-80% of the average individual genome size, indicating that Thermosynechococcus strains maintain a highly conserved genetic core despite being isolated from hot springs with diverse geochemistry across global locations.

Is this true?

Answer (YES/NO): YES